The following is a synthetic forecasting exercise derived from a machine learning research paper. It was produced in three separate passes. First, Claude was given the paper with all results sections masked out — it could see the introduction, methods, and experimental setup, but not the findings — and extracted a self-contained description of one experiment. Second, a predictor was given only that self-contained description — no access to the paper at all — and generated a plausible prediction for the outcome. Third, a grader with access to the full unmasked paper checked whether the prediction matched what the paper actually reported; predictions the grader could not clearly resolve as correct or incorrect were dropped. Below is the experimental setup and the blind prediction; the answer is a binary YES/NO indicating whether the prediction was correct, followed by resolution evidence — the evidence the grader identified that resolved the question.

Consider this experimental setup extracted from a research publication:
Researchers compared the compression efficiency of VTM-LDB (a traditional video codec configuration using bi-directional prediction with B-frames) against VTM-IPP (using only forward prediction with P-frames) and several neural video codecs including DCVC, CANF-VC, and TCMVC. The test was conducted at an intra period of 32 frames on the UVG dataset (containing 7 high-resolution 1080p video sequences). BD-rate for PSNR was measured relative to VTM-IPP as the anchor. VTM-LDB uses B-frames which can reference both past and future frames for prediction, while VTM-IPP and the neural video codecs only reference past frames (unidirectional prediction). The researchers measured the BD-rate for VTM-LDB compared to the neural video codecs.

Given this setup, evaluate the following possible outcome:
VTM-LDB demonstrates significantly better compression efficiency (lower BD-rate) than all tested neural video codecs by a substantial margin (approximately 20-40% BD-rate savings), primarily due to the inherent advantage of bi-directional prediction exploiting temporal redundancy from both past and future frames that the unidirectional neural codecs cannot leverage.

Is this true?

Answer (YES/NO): NO